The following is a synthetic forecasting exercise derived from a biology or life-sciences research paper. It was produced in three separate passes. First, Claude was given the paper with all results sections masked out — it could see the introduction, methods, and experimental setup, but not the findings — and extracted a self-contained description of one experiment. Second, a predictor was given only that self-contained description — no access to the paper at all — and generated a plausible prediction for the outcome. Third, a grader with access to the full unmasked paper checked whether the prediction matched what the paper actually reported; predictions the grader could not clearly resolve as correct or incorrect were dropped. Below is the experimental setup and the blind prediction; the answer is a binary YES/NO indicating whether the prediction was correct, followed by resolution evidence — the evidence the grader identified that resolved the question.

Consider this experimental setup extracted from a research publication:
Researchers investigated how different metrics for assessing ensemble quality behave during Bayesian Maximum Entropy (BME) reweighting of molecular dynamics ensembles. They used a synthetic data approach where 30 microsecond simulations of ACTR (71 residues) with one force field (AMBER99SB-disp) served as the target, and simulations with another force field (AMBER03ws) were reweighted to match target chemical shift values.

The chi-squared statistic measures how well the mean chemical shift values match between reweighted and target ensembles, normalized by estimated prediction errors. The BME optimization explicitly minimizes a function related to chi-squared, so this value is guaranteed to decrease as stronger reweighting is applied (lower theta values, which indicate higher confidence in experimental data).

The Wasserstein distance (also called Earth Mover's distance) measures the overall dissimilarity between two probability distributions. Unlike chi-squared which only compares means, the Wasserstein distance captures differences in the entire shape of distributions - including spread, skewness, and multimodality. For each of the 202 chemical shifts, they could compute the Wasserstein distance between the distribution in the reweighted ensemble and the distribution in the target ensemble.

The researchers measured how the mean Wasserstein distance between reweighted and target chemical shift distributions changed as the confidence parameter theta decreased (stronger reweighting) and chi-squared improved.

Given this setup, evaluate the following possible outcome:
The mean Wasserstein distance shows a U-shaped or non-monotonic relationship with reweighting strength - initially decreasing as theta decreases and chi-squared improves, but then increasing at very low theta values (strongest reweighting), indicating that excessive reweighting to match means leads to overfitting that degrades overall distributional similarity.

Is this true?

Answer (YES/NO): YES